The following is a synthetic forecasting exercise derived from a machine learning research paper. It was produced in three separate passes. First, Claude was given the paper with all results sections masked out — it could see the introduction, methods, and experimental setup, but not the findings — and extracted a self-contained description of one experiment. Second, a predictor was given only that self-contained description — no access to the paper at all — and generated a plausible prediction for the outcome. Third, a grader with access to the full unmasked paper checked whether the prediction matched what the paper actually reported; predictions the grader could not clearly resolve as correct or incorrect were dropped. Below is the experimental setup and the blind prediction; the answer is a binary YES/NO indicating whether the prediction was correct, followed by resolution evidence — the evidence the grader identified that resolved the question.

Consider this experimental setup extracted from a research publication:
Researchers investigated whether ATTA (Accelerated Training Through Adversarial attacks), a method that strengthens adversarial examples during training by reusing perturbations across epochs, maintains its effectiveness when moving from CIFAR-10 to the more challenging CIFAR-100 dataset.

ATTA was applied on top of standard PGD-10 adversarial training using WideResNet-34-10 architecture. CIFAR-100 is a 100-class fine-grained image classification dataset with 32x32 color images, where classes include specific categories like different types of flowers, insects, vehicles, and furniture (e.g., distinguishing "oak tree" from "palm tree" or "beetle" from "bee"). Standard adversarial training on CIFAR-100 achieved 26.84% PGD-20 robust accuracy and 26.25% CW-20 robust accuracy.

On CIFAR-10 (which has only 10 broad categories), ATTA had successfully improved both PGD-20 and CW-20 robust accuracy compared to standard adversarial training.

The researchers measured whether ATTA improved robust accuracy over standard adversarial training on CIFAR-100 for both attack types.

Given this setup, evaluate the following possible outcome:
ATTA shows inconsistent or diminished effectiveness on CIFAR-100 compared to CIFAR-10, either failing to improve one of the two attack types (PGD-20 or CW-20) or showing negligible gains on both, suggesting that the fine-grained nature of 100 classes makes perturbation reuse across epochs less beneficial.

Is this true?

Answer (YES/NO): YES